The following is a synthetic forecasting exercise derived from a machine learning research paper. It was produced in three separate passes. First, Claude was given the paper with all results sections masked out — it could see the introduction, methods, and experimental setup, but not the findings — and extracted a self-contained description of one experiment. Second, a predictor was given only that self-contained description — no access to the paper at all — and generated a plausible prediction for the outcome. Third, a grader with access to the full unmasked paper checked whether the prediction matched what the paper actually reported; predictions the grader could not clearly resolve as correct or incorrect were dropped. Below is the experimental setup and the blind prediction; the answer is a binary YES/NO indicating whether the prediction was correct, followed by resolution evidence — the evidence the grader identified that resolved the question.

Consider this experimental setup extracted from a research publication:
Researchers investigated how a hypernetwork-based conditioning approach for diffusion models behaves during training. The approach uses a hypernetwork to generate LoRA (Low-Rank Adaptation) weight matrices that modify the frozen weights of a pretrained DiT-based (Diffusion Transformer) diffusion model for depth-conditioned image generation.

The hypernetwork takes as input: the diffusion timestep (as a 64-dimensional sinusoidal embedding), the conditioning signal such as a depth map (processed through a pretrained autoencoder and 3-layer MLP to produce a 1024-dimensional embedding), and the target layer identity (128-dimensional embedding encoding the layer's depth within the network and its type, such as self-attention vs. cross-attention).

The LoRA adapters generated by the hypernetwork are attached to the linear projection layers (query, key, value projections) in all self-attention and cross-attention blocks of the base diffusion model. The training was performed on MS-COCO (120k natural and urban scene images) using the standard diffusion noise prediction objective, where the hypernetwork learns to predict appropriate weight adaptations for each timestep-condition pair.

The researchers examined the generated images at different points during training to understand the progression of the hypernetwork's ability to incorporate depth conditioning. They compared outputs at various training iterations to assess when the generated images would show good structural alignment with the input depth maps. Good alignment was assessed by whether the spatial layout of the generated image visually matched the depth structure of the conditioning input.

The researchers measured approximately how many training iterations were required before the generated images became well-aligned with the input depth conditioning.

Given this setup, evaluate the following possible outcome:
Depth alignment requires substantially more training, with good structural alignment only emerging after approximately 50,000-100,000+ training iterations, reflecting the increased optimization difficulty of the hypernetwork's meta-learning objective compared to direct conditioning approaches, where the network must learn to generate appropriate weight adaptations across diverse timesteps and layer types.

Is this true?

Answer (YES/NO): NO